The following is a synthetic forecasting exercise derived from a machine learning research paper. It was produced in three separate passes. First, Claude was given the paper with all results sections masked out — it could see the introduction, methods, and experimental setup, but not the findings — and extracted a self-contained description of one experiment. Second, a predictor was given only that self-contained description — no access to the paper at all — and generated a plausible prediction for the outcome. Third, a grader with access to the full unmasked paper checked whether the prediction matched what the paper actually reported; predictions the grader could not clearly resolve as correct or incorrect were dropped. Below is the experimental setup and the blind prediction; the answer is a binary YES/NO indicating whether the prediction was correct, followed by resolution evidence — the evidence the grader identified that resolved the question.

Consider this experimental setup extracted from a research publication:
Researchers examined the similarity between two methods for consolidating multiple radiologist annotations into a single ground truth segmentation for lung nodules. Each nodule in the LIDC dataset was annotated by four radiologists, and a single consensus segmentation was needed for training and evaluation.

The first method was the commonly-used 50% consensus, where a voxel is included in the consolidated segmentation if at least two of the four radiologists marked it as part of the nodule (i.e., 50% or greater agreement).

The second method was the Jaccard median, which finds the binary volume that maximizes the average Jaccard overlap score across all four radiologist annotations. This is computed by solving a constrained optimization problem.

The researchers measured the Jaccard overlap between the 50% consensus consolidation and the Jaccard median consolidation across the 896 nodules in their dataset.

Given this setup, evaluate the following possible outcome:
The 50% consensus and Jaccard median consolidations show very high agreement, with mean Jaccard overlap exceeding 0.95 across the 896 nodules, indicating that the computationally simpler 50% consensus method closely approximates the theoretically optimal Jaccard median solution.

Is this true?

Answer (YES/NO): YES